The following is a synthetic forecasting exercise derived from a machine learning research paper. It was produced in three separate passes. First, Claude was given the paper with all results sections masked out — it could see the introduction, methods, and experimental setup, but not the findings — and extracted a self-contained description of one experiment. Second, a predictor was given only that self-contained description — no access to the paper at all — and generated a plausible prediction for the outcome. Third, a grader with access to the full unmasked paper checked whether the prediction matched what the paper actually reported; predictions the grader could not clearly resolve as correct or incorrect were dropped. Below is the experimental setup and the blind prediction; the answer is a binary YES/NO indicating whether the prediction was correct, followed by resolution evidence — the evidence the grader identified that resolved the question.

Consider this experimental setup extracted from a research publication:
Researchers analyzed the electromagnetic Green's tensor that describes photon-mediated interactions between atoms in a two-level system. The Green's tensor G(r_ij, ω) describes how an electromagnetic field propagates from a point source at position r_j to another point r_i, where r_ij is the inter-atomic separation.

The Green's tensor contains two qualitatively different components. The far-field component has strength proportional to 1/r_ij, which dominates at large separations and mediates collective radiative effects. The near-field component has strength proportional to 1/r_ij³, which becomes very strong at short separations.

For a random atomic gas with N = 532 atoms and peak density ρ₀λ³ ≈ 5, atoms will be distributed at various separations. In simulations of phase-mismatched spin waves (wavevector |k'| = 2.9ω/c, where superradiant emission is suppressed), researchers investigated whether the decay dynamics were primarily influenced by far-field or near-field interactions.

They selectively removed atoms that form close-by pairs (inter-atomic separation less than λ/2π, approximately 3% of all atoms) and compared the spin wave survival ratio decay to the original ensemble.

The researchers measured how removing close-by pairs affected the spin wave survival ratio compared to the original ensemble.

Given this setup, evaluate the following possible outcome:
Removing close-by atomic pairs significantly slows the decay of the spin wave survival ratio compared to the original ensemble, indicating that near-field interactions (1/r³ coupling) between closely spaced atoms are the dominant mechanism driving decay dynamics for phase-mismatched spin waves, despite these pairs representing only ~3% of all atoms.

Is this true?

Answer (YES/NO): YES